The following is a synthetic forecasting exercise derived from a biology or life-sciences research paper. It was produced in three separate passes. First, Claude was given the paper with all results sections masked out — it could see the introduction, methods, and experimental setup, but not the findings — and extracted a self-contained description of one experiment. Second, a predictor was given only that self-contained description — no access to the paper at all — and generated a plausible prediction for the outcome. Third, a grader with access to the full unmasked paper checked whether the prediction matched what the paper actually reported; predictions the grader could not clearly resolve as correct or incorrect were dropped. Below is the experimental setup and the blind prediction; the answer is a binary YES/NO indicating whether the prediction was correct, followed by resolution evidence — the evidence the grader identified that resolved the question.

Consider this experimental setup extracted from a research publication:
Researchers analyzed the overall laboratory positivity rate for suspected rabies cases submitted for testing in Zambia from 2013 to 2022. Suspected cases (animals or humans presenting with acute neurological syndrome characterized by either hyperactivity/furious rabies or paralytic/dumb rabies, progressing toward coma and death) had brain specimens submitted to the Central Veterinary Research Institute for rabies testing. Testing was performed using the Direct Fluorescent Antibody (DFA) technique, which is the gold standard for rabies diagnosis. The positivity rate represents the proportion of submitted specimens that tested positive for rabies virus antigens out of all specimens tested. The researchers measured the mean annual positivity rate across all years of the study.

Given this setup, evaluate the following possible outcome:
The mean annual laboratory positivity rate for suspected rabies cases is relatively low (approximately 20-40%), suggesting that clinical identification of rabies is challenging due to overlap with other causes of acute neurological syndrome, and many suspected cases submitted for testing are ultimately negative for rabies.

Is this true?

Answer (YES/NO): NO